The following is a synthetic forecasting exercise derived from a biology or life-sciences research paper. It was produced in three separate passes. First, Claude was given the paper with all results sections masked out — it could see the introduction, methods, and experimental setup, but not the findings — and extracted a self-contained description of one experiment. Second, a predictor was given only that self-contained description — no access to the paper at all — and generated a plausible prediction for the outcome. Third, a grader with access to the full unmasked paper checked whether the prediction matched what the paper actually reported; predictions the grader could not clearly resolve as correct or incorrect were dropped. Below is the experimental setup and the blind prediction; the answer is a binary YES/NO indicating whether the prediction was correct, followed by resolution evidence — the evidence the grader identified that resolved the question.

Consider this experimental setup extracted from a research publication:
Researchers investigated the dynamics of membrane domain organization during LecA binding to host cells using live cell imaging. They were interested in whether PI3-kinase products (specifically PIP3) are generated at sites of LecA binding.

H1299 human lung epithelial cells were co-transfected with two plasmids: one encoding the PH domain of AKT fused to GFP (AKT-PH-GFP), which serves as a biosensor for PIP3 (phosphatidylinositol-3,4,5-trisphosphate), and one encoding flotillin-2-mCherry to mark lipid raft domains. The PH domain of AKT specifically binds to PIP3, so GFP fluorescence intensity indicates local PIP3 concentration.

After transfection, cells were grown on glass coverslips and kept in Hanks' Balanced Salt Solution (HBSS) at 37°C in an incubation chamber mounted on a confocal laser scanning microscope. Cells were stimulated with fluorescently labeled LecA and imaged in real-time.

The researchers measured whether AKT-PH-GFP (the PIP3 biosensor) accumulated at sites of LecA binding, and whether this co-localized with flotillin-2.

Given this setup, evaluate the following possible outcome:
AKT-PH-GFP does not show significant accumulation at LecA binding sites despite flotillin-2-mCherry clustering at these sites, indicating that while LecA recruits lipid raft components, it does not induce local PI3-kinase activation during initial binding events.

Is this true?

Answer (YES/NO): NO